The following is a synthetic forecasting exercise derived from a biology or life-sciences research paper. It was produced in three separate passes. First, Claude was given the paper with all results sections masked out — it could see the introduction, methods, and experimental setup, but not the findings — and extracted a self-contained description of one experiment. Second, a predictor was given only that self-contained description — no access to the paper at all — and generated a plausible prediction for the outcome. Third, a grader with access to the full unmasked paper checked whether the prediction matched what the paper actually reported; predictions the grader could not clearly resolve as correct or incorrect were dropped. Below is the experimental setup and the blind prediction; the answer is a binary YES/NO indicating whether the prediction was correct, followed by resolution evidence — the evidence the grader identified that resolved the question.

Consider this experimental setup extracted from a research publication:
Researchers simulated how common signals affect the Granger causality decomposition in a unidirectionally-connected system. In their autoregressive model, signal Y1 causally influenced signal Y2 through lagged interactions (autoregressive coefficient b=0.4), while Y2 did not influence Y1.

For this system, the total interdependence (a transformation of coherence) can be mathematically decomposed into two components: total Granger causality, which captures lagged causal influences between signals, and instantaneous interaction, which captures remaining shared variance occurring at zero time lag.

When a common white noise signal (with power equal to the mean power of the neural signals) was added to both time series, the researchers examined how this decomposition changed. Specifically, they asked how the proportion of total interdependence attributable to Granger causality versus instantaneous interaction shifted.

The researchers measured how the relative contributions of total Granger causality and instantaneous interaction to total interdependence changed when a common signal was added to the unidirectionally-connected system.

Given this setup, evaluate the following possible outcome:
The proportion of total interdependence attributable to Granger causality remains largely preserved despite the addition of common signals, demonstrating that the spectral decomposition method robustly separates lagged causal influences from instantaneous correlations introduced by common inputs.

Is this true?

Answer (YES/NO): NO